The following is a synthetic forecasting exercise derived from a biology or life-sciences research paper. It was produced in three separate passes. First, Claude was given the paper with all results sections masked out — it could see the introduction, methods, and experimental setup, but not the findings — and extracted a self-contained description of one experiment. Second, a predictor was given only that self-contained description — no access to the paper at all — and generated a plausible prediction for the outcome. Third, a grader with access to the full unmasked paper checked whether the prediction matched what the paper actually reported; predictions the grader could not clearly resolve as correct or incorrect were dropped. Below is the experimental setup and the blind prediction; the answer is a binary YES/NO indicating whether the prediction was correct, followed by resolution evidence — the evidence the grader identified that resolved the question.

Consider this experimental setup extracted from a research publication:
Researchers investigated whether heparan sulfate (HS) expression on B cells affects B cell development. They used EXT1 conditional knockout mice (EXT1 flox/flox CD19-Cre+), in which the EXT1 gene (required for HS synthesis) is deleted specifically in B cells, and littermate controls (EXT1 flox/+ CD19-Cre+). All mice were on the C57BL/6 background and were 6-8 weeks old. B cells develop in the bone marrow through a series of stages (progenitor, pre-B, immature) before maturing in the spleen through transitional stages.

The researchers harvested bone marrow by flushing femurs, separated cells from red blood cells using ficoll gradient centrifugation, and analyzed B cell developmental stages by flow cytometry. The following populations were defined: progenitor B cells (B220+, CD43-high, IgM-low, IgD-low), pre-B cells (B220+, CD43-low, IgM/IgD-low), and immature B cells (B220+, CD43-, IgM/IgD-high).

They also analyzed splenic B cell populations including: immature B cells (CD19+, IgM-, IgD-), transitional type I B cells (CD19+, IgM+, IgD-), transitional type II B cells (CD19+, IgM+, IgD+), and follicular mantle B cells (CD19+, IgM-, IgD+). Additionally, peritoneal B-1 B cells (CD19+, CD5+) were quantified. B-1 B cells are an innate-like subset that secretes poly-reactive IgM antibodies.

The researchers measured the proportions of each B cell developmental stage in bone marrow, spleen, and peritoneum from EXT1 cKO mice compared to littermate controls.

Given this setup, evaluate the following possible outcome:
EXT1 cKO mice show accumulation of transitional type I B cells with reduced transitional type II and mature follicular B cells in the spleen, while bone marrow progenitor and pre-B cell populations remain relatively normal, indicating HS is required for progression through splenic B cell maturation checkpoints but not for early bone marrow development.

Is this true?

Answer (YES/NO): NO